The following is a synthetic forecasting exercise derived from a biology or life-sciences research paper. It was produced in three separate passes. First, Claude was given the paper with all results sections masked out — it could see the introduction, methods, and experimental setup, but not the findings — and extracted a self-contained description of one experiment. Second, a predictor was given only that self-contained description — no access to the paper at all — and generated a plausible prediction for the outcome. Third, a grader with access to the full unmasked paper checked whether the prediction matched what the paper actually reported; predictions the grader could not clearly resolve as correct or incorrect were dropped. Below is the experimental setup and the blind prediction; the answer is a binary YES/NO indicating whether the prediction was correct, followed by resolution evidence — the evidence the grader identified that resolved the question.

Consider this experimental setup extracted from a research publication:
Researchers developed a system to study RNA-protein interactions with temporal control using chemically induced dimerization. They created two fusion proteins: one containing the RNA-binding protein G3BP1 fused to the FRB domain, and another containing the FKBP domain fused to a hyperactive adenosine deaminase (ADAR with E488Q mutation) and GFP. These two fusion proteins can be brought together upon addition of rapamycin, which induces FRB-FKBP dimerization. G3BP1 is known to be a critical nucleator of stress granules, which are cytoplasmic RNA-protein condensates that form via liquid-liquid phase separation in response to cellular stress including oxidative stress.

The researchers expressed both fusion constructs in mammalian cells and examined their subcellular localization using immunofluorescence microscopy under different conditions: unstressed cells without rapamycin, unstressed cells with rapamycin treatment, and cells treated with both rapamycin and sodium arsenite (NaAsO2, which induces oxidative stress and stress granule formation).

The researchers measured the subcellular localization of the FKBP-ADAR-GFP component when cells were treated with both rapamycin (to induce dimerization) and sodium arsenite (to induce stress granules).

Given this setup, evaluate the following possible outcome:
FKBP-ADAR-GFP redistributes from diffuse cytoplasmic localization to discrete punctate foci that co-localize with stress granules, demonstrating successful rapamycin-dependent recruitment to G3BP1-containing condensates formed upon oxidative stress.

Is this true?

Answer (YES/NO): YES